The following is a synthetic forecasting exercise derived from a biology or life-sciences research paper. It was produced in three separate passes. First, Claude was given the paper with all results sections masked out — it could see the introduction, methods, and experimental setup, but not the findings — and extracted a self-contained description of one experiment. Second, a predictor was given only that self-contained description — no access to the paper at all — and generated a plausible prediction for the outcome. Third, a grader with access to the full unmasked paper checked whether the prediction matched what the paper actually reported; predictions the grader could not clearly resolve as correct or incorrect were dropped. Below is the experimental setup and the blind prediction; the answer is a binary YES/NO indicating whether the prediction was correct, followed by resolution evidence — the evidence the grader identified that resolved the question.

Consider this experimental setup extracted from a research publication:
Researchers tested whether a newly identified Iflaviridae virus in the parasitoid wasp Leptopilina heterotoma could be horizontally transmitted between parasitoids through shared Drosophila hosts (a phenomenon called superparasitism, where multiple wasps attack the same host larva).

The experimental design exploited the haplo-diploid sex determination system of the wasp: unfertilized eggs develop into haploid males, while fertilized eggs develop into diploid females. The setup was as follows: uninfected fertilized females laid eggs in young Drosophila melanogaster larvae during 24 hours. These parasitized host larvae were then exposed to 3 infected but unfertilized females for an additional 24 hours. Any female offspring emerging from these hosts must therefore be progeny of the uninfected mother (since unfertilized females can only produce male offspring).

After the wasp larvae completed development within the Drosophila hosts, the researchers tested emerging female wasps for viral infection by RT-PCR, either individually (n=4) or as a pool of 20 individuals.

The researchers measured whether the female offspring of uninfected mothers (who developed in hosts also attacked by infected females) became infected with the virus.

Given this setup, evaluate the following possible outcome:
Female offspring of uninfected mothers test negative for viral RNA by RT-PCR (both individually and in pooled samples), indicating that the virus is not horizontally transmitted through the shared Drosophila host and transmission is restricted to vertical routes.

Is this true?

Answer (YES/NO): NO